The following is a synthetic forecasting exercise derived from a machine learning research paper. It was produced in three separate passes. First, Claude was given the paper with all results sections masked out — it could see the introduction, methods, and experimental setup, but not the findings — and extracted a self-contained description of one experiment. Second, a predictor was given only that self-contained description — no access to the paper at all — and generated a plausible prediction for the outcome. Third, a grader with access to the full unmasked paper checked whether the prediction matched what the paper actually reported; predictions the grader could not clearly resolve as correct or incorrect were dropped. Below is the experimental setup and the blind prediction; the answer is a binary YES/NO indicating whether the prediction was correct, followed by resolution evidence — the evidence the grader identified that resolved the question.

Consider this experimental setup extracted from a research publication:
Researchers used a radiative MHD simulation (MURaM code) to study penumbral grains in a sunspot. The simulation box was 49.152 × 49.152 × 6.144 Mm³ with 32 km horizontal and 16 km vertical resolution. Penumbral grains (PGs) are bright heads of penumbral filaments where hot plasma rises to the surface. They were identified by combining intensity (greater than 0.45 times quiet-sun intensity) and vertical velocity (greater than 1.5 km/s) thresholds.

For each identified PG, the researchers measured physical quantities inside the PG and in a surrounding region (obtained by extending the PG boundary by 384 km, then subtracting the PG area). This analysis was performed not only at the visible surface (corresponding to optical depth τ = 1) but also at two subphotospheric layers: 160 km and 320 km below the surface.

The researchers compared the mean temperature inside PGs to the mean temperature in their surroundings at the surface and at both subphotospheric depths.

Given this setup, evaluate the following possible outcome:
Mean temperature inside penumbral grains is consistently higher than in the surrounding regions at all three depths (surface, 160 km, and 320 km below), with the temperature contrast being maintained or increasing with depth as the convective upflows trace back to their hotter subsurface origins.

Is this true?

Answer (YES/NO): NO